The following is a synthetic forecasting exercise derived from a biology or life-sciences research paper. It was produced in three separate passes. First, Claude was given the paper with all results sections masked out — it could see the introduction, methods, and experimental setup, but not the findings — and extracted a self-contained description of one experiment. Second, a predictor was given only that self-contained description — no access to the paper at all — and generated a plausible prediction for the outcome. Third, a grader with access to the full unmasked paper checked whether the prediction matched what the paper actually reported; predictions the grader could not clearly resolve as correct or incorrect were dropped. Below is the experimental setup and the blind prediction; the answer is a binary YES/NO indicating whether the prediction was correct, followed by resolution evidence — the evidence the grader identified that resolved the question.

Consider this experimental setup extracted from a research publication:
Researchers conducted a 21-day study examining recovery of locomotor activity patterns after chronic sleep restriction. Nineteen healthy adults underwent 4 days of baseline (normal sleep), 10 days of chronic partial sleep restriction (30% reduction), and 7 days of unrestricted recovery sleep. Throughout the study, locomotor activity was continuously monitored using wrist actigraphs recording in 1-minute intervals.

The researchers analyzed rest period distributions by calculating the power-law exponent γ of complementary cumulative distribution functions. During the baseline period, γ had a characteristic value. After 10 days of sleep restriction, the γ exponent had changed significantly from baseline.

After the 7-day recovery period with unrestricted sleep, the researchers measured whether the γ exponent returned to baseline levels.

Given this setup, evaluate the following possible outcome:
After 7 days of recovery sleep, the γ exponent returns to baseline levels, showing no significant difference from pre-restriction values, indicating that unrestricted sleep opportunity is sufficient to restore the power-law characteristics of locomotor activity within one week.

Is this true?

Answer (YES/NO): NO